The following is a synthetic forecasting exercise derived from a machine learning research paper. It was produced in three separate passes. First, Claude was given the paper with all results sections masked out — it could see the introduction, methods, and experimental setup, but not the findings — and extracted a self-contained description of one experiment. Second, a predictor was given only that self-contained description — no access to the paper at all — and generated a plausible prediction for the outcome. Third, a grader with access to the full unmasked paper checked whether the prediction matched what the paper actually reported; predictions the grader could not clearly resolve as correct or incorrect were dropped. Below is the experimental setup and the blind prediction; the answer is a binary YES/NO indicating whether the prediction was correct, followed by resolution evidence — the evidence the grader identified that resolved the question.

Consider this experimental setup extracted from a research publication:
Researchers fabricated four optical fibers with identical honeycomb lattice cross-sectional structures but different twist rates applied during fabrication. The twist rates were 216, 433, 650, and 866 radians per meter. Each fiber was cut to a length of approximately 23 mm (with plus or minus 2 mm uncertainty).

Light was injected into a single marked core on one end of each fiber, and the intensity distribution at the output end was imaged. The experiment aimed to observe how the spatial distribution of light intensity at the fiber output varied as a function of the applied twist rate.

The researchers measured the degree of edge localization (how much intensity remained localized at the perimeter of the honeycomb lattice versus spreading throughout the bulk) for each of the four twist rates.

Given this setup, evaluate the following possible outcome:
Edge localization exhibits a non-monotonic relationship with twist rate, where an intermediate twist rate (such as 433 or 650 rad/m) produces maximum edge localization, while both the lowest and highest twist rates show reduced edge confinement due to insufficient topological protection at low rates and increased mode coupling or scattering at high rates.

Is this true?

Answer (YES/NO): NO